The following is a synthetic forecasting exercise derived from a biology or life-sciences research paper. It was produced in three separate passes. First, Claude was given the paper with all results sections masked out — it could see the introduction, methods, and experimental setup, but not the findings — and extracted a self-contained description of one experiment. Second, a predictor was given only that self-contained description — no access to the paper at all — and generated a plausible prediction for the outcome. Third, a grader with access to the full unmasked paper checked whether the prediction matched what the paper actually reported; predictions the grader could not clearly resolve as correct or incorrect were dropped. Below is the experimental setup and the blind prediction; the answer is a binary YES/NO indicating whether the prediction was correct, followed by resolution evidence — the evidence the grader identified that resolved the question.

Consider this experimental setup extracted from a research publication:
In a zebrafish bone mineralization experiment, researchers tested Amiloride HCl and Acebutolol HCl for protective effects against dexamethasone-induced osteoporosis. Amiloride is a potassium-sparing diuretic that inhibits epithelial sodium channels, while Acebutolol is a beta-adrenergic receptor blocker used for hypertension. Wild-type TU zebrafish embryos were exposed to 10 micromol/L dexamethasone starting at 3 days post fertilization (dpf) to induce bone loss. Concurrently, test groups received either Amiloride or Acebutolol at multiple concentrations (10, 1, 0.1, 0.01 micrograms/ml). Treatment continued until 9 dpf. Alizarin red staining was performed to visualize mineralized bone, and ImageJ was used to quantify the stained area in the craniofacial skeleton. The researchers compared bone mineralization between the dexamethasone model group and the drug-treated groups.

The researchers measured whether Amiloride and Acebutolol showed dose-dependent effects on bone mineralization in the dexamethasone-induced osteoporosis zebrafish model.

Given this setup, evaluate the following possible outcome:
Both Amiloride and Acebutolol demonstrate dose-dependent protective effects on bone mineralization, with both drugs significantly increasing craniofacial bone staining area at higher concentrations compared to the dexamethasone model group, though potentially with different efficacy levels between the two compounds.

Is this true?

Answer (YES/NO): YES